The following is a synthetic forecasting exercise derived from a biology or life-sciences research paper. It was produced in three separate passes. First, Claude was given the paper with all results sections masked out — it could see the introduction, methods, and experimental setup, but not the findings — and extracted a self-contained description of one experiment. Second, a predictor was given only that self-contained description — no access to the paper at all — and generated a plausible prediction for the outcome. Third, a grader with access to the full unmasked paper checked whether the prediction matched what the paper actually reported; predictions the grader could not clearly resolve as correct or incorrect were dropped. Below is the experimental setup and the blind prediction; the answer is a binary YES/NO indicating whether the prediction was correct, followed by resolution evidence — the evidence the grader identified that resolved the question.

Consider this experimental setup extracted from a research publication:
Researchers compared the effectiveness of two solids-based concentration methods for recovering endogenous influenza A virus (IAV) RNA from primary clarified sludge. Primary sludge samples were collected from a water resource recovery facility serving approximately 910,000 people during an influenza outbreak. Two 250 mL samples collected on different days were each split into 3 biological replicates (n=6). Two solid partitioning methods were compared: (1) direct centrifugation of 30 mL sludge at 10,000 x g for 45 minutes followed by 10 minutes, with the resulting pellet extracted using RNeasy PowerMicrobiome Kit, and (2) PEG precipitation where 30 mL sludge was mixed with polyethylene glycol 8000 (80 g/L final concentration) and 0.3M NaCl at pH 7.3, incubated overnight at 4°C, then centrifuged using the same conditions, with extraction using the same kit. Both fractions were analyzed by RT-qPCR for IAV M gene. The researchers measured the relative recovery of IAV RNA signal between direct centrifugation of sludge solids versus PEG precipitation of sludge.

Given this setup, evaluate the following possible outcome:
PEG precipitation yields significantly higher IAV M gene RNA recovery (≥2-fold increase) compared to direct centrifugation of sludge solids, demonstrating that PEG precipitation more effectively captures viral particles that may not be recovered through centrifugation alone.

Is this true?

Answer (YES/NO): NO